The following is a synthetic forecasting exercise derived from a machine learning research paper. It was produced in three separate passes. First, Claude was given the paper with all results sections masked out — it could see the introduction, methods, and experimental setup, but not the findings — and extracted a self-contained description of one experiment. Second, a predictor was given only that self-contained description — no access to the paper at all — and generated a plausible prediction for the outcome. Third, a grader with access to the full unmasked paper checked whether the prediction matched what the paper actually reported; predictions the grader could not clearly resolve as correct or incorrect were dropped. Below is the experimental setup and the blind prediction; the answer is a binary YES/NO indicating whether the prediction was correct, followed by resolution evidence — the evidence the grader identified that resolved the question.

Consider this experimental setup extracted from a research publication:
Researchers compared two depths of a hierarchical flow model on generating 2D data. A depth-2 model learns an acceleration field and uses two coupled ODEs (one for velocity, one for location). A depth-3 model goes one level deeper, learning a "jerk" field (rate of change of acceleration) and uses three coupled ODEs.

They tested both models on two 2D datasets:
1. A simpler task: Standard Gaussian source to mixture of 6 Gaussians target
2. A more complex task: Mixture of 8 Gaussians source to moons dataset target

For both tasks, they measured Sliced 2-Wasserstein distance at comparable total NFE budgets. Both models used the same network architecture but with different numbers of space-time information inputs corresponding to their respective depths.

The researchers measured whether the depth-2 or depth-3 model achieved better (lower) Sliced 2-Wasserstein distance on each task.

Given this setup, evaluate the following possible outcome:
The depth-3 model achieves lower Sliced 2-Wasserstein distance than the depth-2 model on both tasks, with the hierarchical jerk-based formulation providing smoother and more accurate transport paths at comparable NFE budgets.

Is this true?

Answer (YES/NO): NO